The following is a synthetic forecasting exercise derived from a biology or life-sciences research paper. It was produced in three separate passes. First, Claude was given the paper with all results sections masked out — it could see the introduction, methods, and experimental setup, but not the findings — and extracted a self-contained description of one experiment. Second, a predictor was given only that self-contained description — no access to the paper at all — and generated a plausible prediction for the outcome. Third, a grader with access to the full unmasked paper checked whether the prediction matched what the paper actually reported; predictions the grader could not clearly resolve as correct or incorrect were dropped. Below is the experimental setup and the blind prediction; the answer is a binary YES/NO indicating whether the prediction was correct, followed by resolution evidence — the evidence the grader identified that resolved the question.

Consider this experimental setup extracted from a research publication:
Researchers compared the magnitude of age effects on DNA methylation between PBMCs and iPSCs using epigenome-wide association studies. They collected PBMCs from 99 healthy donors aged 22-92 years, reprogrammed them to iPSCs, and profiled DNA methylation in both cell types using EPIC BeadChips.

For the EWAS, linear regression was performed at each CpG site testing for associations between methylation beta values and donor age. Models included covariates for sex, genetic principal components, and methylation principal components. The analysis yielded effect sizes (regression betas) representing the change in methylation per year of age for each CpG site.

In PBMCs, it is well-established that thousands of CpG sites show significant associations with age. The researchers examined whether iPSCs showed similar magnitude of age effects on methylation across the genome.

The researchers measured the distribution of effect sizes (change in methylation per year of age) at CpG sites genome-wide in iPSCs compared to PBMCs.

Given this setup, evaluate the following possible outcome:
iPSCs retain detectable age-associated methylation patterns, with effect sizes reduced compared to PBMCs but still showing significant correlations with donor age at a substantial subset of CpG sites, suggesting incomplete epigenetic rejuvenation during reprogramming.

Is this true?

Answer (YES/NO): NO